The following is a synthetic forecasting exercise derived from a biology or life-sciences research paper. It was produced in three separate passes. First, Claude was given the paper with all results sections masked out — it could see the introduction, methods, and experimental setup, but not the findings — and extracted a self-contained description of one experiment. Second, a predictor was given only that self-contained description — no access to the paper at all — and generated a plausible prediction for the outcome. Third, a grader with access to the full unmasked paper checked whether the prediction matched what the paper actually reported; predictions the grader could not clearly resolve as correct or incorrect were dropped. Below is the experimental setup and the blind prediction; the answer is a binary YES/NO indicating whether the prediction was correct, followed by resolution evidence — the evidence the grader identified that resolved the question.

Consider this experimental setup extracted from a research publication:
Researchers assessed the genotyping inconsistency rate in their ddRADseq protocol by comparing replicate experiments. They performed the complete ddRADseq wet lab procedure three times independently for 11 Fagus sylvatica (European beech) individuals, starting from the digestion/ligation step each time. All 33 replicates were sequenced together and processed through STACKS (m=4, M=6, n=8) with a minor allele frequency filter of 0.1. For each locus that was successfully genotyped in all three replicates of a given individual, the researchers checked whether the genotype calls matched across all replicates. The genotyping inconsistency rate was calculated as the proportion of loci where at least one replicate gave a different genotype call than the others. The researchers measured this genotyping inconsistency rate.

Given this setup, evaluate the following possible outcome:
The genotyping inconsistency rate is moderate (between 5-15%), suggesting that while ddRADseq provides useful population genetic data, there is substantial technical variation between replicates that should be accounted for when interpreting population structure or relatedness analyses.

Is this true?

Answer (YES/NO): NO